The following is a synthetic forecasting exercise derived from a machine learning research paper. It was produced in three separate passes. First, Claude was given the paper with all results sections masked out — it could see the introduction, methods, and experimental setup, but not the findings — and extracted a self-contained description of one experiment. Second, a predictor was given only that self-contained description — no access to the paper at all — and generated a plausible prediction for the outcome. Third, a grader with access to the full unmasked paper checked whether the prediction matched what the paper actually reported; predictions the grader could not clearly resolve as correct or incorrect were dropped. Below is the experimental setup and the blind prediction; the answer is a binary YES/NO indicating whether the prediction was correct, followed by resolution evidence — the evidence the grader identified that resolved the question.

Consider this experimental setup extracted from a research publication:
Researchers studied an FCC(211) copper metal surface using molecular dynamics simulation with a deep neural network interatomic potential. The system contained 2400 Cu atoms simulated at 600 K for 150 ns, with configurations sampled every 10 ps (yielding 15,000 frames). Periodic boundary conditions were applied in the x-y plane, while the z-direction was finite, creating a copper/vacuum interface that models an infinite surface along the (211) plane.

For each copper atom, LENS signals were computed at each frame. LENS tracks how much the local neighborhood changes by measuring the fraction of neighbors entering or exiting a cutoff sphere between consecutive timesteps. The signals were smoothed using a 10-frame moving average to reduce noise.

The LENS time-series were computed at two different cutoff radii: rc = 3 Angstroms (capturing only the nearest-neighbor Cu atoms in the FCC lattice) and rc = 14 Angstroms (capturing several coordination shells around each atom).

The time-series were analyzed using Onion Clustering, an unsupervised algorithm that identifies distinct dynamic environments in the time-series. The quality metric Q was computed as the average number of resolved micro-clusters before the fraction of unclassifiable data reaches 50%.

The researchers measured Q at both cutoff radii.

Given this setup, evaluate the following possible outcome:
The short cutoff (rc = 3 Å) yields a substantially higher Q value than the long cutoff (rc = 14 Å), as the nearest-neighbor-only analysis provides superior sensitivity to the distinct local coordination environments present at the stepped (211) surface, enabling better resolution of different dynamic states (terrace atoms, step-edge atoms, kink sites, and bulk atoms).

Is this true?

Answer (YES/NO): YES